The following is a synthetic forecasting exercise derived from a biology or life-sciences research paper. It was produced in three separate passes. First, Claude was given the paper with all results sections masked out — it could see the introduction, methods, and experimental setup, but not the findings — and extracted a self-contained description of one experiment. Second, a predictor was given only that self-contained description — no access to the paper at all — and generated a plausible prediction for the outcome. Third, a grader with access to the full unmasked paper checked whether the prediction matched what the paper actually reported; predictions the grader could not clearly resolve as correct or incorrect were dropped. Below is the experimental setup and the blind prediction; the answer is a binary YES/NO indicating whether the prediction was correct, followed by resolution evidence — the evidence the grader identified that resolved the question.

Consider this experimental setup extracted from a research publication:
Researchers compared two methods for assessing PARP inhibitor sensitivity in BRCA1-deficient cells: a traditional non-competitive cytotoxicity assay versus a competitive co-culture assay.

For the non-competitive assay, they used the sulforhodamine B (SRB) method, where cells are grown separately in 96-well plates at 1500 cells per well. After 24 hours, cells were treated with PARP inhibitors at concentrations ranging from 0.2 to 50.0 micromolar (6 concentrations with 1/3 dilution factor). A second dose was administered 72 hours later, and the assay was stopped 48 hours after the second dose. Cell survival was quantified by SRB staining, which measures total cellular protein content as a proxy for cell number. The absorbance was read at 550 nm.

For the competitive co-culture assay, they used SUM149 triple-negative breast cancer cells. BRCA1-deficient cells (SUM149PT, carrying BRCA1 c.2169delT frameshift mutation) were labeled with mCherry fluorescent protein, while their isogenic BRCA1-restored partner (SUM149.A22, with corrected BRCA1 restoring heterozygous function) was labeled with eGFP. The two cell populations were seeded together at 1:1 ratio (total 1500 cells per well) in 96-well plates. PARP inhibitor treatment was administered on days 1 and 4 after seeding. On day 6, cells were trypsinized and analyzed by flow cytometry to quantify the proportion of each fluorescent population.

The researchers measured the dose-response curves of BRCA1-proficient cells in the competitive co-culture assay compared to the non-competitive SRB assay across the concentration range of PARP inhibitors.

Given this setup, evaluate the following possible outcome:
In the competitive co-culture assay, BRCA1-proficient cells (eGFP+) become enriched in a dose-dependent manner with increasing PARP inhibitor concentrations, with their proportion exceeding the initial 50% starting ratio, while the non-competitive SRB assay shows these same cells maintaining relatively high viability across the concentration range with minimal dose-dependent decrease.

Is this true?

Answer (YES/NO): NO